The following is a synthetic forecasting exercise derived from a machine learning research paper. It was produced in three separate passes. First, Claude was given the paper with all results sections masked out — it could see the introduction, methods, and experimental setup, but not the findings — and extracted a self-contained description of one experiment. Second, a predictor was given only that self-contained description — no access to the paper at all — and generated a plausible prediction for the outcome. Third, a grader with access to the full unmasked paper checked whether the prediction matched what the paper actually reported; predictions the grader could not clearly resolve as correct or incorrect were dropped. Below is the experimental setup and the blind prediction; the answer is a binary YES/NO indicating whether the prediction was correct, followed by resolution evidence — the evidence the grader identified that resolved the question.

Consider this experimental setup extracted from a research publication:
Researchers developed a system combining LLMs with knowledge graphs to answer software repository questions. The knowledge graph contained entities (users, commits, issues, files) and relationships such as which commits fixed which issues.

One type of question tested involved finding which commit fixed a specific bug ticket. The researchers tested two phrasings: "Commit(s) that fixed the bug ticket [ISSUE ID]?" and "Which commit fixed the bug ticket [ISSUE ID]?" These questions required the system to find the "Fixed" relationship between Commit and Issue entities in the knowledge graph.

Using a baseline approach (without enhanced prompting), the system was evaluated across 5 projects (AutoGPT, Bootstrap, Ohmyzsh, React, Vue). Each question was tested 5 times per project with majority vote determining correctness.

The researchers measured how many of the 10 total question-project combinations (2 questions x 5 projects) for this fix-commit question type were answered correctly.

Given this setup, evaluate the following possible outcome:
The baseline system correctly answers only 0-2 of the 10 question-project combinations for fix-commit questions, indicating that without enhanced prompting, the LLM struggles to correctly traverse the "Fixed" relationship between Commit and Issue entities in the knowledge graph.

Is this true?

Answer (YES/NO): NO